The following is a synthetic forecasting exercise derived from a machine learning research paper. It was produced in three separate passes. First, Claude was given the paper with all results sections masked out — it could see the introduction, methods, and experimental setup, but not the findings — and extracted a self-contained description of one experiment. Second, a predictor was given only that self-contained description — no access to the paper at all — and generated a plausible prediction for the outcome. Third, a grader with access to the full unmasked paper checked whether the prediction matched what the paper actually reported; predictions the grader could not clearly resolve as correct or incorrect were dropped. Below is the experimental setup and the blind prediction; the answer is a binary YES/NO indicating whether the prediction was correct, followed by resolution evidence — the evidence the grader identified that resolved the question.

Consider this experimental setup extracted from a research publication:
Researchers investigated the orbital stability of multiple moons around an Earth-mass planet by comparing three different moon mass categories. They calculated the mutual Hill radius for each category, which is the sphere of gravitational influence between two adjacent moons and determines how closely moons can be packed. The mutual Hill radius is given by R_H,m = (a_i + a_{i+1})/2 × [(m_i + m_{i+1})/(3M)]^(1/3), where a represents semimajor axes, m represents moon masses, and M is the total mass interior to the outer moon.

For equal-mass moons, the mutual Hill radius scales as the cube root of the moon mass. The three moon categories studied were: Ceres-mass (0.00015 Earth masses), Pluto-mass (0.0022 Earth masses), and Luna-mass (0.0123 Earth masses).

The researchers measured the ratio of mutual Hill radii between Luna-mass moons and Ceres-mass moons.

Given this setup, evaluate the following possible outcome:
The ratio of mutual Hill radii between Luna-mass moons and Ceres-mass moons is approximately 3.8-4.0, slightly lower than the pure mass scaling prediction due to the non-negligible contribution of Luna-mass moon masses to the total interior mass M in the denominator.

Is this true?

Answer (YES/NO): NO